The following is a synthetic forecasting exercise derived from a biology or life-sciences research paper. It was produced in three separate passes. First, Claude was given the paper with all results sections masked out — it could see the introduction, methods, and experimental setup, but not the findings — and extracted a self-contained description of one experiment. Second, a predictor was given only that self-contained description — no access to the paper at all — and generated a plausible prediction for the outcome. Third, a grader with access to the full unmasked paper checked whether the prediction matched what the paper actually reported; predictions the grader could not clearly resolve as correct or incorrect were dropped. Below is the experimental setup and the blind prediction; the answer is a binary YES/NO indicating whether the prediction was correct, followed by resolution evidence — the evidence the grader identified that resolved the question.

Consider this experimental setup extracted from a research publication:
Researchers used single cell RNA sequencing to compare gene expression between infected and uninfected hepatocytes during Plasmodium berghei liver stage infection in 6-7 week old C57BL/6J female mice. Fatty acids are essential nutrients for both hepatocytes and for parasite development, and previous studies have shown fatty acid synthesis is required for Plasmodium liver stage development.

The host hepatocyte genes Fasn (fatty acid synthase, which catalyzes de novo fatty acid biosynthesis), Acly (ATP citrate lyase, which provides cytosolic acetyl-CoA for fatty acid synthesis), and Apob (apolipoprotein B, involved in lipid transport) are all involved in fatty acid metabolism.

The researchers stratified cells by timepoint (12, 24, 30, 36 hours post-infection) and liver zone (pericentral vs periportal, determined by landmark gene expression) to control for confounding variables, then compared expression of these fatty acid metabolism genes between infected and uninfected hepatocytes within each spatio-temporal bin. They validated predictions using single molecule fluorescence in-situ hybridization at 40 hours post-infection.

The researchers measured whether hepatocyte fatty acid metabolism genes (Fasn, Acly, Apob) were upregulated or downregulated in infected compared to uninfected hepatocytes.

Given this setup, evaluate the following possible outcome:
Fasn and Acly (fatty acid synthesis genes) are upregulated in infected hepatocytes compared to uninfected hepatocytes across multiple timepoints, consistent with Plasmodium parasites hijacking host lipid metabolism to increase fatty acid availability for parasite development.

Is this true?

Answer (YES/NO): NO